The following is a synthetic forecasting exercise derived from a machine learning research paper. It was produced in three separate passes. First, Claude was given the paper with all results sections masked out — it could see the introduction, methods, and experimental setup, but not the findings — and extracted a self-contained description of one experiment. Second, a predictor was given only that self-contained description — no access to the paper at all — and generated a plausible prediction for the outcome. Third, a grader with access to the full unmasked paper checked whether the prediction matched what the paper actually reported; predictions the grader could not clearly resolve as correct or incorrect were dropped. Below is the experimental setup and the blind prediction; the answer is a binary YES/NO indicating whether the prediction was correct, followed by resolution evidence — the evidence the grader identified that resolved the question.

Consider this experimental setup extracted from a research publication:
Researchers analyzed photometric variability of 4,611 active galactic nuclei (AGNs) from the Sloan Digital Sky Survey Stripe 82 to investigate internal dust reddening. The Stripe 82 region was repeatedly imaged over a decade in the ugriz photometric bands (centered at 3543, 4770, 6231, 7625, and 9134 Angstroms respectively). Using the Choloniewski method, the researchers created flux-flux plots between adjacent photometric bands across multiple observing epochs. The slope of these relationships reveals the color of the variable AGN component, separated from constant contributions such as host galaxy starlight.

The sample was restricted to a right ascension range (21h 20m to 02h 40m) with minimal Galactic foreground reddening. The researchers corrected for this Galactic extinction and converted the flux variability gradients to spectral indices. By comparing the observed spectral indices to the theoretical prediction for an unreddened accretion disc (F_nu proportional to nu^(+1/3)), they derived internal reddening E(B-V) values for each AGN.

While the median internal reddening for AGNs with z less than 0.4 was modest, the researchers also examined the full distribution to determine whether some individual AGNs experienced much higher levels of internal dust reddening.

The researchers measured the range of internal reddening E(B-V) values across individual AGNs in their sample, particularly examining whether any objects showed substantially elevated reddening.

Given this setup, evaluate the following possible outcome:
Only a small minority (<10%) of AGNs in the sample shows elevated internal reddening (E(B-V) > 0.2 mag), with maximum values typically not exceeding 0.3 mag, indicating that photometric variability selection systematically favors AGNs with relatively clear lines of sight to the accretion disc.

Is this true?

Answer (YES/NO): NO